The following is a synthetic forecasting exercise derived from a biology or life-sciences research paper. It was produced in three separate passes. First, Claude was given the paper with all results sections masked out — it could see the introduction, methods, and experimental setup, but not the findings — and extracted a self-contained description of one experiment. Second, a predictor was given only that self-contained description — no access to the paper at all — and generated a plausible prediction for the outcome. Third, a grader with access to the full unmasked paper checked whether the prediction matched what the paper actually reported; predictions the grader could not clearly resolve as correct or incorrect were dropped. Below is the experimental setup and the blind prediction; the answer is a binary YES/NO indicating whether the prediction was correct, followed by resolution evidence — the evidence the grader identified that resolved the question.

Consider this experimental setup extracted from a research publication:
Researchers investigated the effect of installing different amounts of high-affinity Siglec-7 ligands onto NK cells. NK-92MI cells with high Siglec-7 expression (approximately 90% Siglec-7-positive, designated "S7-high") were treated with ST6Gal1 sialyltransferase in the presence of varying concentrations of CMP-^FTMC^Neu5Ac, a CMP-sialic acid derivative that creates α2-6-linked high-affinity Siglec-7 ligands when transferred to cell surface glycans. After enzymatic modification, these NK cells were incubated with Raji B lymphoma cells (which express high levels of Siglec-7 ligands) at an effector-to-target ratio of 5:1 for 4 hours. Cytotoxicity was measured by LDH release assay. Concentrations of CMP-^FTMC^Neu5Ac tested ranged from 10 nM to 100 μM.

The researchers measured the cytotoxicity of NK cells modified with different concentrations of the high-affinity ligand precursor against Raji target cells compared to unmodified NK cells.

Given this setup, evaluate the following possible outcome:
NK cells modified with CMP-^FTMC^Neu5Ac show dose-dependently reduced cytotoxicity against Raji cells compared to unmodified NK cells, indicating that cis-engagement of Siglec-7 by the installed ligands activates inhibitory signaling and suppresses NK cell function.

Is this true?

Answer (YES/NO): NO